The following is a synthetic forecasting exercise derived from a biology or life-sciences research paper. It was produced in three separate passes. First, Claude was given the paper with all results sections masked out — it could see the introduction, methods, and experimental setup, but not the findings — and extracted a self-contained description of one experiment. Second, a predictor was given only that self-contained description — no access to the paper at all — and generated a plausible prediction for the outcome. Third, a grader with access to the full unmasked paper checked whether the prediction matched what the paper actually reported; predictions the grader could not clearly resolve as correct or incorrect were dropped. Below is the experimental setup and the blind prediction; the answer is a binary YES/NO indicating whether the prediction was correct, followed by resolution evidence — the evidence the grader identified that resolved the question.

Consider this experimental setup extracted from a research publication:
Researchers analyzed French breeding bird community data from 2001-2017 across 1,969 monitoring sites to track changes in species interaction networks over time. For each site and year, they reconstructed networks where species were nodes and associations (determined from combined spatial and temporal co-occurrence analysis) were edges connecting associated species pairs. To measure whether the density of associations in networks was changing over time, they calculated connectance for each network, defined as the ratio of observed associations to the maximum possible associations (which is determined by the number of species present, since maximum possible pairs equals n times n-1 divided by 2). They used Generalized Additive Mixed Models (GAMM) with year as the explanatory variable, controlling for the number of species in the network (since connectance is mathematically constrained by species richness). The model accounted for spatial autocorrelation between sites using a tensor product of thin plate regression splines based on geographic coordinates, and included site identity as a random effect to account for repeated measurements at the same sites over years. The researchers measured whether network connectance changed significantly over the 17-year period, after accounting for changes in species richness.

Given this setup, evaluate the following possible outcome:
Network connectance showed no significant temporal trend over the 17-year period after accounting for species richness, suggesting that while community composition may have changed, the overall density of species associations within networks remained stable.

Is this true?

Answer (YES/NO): NO